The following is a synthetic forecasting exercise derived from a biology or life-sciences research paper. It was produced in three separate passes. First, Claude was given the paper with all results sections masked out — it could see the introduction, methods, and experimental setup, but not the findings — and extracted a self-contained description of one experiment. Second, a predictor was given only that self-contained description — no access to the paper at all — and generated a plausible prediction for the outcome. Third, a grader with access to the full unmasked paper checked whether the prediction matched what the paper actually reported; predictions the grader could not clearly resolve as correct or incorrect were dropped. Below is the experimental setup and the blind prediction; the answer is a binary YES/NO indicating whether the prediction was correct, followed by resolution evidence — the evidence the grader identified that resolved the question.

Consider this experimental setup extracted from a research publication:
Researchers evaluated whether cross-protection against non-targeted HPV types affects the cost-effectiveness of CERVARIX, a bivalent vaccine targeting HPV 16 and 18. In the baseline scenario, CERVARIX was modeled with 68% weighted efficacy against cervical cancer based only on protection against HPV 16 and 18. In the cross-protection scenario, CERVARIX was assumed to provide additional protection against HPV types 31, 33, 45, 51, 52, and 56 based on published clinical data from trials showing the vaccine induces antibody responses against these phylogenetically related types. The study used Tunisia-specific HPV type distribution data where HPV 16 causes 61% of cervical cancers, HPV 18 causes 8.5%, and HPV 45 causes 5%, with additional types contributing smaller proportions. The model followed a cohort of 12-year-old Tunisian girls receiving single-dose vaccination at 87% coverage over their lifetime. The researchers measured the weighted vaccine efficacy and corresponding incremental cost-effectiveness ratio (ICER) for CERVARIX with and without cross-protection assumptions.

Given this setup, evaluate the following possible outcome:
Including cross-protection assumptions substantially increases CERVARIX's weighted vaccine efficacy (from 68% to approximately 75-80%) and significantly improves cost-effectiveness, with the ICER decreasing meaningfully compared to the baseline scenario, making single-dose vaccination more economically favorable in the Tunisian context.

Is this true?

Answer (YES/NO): NO